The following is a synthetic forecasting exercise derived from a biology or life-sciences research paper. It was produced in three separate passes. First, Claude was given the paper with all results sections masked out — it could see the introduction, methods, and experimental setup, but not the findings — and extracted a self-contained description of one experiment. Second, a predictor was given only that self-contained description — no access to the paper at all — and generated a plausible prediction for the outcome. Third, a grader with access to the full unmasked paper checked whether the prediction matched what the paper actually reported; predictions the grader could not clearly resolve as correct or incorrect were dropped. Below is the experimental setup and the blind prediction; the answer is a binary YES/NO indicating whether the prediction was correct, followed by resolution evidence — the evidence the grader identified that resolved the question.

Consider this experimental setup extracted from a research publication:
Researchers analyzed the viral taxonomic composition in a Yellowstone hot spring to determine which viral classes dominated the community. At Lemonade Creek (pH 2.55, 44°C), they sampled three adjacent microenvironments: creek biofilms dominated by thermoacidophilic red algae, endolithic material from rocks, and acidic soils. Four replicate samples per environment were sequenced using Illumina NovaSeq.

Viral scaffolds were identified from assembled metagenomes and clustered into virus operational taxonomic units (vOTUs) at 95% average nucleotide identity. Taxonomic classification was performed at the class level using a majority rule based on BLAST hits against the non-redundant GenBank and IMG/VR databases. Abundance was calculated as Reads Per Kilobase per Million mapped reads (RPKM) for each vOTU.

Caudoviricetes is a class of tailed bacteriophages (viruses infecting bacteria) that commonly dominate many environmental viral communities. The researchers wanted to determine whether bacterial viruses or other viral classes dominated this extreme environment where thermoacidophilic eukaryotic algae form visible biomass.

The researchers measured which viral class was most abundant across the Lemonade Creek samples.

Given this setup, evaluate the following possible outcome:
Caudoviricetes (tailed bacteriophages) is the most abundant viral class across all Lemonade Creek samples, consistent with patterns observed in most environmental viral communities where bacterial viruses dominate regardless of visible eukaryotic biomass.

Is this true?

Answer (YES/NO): NO